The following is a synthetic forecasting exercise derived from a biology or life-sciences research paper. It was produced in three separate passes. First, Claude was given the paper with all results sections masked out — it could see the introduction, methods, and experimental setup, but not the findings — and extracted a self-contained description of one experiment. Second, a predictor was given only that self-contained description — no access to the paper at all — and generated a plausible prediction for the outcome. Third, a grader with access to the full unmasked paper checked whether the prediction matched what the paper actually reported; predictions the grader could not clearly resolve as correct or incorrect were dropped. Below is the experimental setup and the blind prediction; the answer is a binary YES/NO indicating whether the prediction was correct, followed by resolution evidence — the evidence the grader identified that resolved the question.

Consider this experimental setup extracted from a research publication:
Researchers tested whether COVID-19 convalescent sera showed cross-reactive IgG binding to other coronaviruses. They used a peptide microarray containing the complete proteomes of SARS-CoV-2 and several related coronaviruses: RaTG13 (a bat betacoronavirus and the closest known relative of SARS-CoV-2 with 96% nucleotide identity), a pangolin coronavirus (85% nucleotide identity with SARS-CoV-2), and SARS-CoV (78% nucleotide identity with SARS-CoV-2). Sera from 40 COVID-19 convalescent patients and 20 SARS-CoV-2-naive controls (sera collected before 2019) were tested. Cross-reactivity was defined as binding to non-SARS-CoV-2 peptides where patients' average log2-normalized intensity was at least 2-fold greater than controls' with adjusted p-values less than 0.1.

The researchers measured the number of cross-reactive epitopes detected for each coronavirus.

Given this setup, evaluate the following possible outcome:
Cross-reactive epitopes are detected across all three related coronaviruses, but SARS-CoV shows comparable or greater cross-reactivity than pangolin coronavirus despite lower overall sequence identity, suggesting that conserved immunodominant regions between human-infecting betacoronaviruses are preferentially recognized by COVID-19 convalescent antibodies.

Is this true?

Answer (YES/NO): NO